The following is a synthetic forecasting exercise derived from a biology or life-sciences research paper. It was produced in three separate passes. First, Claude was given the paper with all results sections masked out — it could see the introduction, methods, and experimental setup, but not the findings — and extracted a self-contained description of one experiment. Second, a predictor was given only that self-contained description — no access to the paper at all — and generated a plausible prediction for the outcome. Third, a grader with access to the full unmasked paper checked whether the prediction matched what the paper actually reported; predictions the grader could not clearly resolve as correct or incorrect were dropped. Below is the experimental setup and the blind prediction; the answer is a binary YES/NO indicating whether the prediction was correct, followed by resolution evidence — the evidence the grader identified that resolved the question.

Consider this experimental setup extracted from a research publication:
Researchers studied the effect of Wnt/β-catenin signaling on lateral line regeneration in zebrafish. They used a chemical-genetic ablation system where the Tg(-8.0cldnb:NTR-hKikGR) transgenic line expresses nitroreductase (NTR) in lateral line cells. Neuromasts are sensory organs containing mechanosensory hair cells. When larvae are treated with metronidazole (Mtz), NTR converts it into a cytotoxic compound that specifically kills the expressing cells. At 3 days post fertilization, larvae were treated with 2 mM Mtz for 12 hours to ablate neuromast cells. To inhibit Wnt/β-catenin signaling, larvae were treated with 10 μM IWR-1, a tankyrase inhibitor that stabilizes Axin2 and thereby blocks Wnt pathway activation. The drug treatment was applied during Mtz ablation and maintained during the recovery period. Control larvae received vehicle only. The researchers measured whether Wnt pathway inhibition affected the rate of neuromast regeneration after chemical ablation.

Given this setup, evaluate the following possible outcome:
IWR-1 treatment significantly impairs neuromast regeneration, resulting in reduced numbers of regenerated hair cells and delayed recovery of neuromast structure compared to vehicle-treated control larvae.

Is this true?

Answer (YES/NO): NO